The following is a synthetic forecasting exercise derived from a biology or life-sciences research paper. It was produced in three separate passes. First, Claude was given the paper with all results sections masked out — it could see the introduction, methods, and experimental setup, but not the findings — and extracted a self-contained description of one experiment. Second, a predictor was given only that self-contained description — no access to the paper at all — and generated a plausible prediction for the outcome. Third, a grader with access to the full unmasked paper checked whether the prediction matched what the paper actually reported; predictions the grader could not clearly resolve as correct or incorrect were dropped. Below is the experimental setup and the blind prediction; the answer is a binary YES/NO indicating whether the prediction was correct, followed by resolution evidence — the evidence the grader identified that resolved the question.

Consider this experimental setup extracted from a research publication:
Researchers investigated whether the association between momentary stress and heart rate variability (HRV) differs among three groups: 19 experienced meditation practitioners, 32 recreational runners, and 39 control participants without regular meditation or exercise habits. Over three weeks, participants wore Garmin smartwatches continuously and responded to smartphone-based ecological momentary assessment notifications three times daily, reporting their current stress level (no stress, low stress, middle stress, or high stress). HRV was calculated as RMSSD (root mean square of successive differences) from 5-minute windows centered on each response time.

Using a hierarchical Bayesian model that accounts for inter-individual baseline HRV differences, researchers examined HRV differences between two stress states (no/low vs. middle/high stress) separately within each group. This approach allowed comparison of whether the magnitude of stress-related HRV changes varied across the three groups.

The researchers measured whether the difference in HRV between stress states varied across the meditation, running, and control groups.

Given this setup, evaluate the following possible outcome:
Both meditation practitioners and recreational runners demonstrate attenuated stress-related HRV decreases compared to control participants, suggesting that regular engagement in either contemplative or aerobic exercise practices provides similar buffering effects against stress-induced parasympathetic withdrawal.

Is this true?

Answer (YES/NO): NO